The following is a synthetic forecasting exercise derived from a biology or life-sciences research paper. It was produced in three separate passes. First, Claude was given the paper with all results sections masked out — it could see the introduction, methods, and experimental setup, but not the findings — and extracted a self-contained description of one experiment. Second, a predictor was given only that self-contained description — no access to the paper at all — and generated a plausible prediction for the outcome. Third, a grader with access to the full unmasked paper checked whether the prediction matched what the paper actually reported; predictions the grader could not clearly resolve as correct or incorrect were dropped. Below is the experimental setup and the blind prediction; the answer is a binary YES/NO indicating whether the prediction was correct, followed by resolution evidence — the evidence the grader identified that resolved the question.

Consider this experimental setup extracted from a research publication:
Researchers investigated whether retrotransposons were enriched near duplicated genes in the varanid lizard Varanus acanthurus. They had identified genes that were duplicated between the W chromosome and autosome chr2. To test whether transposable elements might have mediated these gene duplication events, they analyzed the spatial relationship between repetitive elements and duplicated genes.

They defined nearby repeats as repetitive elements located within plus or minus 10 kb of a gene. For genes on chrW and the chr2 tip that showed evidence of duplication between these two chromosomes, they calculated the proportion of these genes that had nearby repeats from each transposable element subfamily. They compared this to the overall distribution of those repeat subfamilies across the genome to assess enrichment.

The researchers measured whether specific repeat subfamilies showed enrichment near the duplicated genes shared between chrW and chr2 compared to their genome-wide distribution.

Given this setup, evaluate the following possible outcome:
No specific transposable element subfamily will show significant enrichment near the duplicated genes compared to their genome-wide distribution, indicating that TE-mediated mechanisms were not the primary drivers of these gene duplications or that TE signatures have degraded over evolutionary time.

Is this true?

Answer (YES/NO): NO